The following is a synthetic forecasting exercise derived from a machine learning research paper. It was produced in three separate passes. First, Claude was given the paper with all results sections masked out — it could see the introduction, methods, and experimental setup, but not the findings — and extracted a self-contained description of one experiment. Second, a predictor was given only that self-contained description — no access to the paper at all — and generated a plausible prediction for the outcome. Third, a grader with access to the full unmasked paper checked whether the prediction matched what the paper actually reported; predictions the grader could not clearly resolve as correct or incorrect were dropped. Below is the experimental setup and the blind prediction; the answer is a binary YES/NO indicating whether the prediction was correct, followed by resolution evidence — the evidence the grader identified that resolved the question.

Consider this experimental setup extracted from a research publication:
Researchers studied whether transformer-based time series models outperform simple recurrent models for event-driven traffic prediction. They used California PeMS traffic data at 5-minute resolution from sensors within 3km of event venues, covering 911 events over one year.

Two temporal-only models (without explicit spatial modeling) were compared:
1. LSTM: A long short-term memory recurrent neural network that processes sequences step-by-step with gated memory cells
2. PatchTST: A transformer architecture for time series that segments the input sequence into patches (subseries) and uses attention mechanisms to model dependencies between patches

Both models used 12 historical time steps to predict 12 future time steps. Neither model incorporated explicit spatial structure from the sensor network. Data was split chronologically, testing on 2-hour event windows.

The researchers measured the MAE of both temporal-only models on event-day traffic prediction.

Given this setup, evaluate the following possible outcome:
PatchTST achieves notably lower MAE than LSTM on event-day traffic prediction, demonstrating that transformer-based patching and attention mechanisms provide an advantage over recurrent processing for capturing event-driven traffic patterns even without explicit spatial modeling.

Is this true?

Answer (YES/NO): NO